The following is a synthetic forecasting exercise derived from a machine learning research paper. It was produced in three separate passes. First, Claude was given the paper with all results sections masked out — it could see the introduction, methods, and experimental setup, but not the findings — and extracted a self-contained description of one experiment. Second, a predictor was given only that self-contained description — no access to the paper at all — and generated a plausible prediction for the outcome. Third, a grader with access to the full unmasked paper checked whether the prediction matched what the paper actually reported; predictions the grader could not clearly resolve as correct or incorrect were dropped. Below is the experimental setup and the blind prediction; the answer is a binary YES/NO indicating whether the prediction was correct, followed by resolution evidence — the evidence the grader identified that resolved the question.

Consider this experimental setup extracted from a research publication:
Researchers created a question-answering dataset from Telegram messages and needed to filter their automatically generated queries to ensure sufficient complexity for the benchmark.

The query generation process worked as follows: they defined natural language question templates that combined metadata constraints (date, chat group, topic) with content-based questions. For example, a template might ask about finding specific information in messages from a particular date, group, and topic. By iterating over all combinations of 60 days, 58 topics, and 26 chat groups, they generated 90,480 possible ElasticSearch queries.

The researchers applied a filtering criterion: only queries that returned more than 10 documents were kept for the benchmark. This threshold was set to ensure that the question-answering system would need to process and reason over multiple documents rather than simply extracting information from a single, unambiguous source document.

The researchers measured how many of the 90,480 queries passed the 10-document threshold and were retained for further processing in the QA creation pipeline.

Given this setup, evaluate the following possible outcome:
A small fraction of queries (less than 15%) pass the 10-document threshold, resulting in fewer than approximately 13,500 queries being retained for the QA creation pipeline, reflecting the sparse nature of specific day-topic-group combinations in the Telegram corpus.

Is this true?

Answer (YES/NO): YES